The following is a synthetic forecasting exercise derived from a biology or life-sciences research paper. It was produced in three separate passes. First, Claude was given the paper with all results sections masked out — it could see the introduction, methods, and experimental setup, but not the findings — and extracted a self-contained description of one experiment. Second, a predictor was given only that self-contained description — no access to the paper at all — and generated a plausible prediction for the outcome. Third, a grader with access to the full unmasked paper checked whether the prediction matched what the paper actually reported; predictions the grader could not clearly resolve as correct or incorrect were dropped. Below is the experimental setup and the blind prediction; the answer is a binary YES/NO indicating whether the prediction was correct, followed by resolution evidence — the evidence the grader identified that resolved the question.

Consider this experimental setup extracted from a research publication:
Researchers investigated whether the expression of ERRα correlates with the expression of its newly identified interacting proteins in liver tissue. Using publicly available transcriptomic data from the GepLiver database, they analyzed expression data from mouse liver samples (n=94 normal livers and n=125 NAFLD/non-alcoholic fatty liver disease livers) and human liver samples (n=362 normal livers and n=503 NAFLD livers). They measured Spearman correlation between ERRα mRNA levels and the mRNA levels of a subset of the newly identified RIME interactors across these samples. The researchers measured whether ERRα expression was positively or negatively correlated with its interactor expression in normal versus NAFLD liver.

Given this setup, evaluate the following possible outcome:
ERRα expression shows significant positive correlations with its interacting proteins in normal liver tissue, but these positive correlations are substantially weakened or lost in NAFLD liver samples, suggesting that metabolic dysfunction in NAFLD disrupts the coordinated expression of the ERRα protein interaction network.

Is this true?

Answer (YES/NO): NO